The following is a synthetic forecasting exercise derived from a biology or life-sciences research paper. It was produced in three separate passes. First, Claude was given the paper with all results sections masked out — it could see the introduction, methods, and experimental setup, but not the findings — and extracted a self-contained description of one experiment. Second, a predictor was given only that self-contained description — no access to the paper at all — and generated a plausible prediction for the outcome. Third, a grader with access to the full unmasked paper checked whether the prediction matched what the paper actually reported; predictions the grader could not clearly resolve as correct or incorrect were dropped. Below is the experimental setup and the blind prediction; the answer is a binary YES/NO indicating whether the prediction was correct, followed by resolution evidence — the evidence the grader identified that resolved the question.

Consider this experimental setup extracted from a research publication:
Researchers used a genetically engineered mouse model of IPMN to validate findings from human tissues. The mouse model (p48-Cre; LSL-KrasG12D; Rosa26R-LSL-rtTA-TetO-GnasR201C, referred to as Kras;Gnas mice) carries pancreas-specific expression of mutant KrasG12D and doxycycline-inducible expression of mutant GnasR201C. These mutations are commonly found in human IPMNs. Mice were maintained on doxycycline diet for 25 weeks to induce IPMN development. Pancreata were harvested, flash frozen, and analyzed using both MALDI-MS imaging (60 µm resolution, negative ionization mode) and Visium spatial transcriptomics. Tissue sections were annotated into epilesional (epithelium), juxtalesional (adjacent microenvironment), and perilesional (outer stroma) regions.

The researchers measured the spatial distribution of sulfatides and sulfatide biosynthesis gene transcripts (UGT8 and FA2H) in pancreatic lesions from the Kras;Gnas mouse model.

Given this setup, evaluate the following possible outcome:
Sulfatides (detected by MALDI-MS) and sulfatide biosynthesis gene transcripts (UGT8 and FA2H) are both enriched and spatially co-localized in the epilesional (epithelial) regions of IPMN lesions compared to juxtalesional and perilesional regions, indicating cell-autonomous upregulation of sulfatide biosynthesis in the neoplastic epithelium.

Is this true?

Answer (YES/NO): YES